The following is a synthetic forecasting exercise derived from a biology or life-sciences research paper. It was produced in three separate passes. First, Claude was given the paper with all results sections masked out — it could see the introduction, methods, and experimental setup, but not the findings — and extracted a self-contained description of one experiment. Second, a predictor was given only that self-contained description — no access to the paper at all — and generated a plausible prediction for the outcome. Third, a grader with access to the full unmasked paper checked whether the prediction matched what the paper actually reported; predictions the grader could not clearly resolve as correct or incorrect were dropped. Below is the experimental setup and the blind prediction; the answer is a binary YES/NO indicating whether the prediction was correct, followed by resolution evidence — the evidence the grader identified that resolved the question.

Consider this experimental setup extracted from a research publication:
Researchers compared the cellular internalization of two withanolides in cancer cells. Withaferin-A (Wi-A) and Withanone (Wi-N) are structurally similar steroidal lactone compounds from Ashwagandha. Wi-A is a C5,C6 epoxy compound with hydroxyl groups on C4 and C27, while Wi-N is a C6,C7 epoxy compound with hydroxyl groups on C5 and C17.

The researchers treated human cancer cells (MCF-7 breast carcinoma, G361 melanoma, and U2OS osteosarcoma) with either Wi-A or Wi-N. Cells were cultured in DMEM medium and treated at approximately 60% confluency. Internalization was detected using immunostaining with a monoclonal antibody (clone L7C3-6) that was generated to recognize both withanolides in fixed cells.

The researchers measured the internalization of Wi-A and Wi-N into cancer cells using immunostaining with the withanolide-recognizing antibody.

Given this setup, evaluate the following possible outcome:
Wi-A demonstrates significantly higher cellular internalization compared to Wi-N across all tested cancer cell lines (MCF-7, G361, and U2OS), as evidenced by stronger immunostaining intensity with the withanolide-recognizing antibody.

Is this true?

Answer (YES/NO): NO